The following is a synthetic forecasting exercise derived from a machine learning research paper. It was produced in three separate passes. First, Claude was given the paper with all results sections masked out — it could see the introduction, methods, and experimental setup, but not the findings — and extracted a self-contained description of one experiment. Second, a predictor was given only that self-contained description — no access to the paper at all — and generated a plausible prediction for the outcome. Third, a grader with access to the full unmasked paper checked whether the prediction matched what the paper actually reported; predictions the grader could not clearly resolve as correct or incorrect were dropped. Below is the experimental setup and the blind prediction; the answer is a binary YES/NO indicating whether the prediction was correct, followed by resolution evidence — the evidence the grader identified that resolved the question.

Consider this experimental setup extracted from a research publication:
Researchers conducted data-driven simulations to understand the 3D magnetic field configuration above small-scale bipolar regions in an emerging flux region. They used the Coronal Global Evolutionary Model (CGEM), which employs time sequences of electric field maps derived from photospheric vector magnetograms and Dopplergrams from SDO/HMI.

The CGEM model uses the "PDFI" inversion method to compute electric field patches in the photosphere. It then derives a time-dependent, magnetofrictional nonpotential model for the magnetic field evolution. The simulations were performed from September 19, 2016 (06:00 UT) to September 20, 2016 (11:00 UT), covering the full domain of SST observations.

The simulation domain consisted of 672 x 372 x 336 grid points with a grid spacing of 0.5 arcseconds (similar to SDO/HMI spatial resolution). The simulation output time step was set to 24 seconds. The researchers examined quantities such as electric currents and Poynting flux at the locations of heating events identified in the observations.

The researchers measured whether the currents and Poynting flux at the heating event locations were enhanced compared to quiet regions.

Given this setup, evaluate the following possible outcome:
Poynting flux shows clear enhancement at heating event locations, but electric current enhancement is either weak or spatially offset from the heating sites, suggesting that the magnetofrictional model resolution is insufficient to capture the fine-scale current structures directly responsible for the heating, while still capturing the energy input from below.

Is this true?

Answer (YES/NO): NO